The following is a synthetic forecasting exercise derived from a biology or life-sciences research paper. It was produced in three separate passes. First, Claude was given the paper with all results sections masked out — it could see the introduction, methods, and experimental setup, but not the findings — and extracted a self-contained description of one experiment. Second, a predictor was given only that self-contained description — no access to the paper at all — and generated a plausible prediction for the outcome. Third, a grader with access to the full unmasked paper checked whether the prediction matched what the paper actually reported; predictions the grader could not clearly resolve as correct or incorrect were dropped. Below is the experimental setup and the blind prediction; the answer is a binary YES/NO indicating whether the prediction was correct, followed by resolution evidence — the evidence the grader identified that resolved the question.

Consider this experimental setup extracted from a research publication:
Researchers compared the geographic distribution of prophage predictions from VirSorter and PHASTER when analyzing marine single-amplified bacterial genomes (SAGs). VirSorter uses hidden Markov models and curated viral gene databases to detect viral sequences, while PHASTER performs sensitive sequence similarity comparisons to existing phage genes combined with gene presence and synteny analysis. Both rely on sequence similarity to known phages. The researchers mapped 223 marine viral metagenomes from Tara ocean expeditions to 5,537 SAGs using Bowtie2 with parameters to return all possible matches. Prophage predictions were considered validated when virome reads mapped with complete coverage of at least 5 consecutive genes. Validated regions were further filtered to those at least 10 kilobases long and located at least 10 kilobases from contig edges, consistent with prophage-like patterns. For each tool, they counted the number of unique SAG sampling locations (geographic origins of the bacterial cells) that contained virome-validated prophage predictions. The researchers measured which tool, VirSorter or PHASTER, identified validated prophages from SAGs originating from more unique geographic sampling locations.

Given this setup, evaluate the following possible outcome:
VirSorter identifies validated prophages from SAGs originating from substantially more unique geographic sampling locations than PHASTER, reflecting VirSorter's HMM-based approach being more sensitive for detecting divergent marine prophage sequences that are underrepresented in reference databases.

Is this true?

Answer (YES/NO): NO